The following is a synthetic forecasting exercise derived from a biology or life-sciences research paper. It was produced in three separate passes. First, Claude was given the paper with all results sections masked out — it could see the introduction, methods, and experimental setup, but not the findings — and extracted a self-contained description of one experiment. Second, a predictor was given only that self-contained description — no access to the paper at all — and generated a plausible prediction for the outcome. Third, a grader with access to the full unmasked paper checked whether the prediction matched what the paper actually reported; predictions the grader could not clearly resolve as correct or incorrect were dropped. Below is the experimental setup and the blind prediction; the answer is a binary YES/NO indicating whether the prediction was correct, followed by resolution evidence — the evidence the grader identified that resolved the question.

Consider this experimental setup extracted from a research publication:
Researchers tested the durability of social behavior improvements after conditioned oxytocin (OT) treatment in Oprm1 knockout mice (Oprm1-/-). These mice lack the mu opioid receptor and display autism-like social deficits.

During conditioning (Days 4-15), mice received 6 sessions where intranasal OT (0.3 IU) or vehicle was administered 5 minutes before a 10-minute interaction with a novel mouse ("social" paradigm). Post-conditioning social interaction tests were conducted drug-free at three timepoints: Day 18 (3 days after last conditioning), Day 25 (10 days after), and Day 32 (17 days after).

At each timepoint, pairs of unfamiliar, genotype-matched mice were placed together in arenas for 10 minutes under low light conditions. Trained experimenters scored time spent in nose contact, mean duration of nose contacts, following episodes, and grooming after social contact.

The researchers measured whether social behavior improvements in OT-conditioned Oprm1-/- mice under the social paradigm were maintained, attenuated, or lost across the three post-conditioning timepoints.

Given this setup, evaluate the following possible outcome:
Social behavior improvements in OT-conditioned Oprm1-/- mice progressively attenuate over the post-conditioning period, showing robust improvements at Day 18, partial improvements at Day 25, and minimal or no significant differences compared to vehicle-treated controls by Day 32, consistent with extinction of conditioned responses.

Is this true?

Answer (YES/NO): NO